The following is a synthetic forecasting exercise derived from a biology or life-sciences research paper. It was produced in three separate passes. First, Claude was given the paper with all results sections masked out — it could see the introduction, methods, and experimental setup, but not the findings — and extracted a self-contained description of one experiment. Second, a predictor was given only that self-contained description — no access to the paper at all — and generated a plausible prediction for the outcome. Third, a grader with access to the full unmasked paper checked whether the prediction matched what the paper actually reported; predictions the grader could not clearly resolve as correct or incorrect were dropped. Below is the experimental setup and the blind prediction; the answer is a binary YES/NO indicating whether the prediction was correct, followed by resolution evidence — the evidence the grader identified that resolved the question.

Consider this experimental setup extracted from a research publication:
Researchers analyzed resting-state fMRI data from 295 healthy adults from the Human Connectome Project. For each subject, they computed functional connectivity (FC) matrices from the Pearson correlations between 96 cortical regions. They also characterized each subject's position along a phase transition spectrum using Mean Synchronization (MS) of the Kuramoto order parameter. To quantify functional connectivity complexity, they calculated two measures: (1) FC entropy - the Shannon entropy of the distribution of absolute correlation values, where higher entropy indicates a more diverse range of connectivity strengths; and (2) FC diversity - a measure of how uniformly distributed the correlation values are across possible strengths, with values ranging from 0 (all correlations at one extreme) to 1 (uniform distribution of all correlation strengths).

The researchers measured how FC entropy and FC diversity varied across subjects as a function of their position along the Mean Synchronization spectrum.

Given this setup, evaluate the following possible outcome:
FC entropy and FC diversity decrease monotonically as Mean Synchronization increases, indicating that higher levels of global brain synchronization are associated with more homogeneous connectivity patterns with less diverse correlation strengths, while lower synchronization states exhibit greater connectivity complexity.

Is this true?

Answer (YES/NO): NO